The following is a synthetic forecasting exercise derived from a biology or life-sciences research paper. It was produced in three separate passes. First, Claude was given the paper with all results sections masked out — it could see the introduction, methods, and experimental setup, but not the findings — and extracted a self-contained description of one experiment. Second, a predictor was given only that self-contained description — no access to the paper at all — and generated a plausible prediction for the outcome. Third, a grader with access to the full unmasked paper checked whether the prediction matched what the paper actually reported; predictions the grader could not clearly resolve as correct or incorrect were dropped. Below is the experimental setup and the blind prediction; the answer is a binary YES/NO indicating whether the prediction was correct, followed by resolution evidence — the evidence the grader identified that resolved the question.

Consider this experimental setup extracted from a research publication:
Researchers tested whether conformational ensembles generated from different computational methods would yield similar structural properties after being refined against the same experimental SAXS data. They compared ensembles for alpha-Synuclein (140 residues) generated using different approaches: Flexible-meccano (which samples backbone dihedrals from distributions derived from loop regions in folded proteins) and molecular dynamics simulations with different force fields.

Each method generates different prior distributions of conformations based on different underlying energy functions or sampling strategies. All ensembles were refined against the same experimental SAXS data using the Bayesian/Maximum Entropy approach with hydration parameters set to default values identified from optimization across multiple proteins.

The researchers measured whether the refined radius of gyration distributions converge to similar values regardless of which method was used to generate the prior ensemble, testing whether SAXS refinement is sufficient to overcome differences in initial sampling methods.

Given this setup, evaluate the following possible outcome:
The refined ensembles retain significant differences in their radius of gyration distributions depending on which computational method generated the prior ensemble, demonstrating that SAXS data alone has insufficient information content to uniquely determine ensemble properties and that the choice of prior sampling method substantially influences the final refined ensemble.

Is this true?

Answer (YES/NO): NO